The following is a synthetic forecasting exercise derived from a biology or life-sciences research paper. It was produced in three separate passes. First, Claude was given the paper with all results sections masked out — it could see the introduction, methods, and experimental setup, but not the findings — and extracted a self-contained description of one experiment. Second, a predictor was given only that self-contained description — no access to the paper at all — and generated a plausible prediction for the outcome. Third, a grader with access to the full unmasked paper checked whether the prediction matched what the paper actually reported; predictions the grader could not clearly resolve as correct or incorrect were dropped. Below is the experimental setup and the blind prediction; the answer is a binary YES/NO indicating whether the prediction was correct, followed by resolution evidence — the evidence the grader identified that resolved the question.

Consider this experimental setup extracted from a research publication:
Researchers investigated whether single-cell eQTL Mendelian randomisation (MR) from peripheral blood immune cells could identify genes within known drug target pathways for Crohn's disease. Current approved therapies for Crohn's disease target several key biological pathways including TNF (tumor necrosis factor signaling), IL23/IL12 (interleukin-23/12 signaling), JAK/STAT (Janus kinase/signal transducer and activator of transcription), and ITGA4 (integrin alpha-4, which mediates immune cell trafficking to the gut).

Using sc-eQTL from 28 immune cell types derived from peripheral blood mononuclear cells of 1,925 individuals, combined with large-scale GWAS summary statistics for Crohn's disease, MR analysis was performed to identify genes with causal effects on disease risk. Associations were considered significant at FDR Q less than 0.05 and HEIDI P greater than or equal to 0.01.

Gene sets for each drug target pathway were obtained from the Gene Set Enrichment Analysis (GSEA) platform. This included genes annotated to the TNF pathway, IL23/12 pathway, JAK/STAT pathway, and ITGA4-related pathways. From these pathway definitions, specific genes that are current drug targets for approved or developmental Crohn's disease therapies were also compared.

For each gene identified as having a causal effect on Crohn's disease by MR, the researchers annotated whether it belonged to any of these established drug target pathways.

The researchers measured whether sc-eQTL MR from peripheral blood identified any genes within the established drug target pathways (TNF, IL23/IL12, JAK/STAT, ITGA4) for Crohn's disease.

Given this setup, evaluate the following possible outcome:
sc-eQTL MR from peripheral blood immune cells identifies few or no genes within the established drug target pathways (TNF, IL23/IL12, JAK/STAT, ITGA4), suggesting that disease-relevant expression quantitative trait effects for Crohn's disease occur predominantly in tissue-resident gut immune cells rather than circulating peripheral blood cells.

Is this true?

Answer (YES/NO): NO